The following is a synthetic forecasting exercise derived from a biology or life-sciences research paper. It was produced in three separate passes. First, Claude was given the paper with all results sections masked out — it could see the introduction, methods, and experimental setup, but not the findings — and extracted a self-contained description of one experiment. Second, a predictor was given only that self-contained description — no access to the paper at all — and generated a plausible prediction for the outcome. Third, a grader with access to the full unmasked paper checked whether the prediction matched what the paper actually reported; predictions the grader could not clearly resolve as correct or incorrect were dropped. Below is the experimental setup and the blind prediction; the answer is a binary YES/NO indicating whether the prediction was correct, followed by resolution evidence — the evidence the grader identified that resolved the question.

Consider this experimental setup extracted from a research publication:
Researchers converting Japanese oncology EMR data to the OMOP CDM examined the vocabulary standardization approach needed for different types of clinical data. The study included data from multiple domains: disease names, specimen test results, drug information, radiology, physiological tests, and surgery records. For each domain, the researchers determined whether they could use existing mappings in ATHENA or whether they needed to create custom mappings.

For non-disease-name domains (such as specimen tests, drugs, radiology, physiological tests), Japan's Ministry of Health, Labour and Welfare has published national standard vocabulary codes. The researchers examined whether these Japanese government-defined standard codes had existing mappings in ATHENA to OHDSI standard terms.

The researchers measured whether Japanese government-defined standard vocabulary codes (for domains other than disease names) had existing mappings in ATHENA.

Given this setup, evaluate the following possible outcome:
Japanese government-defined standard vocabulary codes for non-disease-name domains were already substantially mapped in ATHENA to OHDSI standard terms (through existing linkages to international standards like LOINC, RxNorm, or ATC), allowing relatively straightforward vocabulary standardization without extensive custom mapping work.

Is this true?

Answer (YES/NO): NO